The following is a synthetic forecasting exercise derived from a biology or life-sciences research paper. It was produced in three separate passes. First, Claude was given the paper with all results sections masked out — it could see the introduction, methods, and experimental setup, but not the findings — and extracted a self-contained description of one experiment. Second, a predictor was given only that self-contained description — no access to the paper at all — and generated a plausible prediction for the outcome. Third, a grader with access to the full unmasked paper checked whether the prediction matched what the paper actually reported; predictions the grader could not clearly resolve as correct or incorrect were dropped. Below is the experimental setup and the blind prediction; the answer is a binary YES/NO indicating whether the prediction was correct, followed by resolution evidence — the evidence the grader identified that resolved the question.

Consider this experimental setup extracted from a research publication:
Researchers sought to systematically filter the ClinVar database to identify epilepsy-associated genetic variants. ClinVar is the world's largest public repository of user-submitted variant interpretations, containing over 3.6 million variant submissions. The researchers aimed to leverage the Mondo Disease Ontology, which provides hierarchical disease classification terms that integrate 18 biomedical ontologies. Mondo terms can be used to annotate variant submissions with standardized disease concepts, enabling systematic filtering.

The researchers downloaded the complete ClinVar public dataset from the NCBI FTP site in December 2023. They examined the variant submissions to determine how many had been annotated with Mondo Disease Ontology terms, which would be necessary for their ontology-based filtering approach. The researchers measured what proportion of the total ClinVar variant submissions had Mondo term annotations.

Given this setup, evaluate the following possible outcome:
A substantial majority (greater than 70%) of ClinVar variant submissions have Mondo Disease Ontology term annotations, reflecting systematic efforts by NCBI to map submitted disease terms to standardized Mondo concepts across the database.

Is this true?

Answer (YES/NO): NO